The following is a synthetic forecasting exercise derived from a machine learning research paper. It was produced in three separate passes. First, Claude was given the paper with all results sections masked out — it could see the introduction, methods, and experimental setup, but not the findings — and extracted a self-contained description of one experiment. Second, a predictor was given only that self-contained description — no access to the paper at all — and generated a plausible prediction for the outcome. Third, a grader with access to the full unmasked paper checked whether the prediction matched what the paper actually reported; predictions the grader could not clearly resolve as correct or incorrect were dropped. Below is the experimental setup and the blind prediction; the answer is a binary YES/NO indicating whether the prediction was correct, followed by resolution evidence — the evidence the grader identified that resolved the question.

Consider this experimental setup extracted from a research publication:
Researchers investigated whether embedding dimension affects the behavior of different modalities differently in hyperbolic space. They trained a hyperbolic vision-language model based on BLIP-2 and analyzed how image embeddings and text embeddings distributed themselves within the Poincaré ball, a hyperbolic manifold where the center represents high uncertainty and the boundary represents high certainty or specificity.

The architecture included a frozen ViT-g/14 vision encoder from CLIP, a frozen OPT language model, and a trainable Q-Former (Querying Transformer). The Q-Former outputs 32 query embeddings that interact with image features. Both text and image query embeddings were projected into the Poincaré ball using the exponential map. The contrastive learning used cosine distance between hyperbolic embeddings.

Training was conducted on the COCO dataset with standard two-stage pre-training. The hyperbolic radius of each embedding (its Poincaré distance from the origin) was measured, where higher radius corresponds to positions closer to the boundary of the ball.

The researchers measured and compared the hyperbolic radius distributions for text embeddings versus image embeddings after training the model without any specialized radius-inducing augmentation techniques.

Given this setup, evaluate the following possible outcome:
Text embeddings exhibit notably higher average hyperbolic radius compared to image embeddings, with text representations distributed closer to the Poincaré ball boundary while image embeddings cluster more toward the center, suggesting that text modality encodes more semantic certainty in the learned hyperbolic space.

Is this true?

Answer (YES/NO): YES